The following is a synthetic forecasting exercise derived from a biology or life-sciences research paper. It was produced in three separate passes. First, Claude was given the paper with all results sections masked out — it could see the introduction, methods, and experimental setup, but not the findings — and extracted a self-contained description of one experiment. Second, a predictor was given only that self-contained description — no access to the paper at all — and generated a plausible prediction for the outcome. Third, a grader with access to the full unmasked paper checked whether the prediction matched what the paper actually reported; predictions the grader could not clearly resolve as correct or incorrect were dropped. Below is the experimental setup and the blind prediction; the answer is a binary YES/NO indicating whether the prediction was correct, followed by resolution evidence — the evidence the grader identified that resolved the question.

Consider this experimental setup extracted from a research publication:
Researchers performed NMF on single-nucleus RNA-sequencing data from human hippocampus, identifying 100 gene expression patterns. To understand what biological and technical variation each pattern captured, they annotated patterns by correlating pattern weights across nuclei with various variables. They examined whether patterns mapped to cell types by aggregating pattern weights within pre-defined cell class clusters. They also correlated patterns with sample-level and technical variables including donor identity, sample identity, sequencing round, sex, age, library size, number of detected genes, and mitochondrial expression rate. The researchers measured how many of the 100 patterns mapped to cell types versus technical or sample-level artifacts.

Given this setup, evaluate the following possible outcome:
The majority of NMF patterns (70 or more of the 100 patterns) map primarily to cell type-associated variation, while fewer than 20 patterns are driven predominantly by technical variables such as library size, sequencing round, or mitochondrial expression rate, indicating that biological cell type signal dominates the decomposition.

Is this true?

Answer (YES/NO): YES